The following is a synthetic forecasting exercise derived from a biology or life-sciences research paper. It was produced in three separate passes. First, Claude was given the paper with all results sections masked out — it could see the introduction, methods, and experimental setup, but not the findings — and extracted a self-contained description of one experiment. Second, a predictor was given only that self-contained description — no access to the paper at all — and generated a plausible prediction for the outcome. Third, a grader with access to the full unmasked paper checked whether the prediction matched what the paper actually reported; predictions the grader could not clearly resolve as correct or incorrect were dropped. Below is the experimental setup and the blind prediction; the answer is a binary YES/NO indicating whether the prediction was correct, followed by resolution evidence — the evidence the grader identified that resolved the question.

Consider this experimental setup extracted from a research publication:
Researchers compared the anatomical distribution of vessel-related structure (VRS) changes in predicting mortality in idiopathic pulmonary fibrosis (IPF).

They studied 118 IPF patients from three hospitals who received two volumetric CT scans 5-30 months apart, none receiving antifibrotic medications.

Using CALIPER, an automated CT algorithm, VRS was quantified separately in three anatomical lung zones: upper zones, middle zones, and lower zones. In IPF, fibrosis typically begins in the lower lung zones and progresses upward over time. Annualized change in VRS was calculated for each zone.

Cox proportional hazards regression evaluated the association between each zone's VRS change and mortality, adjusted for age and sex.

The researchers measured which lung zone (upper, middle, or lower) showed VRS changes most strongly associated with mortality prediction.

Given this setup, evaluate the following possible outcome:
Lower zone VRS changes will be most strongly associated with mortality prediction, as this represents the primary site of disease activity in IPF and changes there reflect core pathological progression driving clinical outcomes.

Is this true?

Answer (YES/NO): NO